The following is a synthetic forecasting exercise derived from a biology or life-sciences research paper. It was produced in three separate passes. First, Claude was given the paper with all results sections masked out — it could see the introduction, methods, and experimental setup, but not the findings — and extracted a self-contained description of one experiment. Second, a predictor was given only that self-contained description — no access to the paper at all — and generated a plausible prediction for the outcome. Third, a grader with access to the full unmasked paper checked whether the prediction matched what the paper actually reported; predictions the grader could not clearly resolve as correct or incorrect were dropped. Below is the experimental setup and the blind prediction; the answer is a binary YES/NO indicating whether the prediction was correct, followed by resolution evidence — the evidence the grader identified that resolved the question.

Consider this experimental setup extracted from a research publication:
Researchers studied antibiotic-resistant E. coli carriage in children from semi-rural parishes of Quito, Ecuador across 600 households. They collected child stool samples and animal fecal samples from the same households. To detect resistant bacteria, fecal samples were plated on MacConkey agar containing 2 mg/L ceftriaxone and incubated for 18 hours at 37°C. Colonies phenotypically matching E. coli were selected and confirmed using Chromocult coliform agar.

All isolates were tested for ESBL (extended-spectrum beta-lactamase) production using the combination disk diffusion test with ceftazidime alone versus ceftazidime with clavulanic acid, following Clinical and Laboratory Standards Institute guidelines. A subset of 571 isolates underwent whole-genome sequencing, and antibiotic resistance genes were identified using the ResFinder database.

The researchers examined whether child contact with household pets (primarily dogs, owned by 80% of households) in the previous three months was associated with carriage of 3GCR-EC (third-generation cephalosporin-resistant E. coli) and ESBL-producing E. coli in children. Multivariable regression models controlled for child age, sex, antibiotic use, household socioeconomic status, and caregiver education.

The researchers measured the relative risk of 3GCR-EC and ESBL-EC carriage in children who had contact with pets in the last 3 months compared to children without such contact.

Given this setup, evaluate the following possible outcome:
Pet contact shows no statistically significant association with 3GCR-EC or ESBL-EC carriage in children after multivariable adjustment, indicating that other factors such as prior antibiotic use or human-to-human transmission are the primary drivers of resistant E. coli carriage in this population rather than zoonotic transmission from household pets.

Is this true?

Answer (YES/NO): NO